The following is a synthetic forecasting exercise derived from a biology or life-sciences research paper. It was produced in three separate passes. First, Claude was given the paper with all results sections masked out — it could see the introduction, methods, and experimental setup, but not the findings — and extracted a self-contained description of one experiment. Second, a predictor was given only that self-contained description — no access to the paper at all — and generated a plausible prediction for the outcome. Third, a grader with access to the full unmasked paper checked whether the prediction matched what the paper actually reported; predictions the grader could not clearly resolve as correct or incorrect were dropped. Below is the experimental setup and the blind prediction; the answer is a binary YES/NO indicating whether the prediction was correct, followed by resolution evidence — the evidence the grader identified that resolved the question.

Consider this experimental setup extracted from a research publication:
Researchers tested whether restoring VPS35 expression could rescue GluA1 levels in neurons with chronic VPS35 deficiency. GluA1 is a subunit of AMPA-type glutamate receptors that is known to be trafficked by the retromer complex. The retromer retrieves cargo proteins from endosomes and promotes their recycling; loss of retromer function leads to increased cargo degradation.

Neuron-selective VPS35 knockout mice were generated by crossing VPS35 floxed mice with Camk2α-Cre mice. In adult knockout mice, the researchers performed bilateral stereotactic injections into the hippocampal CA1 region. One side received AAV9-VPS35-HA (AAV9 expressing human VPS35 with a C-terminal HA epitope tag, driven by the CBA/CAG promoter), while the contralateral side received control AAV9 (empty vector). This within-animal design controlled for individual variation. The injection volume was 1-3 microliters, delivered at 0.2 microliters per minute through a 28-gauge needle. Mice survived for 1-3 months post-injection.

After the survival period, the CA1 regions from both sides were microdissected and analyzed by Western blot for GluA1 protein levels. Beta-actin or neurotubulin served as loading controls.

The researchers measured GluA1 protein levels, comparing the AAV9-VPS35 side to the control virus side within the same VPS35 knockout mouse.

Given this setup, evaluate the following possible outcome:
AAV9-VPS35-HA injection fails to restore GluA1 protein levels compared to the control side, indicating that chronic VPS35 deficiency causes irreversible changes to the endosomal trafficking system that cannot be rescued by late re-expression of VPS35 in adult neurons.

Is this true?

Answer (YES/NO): NO